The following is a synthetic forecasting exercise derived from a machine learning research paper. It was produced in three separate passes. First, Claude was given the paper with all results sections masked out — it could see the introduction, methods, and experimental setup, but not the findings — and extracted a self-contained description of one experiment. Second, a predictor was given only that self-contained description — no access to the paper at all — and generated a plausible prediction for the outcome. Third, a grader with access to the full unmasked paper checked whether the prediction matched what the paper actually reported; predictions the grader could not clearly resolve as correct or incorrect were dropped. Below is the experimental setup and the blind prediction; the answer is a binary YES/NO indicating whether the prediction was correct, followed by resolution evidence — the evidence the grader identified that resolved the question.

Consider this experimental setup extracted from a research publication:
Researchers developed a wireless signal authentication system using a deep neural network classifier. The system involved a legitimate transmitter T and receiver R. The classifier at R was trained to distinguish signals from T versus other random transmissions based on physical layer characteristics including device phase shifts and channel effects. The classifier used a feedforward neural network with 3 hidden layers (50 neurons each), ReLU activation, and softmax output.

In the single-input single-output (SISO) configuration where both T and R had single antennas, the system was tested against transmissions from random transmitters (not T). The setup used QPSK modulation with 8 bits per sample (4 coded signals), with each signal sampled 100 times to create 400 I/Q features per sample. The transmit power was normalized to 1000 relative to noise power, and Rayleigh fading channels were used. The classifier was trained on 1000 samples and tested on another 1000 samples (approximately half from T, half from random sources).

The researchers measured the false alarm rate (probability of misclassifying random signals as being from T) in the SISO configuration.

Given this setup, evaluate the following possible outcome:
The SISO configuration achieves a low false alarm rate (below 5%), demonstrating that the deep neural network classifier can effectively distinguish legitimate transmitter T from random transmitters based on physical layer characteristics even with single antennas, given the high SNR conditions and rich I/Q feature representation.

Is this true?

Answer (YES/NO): NO